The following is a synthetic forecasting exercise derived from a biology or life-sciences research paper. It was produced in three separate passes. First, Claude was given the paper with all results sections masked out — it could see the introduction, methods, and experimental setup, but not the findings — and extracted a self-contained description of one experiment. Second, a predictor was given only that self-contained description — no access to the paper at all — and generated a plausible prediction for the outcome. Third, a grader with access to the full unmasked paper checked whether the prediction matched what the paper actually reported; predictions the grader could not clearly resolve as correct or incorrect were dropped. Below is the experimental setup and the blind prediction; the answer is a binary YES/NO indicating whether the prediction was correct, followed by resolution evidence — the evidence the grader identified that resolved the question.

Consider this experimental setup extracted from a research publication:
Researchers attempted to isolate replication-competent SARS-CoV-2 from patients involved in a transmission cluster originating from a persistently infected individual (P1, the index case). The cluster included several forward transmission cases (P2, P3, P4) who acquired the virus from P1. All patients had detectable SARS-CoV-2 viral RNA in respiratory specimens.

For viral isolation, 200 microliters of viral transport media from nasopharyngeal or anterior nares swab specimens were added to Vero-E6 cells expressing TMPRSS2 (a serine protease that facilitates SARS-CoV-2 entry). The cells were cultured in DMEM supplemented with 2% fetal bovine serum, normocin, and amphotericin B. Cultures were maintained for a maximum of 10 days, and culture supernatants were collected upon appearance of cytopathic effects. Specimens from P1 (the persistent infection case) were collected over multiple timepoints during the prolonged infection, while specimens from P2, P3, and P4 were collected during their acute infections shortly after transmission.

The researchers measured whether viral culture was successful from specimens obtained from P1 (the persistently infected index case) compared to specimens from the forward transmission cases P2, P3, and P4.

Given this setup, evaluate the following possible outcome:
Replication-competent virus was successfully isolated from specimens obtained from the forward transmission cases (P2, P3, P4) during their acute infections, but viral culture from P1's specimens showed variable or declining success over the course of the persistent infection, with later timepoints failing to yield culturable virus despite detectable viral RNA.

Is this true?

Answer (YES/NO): NO